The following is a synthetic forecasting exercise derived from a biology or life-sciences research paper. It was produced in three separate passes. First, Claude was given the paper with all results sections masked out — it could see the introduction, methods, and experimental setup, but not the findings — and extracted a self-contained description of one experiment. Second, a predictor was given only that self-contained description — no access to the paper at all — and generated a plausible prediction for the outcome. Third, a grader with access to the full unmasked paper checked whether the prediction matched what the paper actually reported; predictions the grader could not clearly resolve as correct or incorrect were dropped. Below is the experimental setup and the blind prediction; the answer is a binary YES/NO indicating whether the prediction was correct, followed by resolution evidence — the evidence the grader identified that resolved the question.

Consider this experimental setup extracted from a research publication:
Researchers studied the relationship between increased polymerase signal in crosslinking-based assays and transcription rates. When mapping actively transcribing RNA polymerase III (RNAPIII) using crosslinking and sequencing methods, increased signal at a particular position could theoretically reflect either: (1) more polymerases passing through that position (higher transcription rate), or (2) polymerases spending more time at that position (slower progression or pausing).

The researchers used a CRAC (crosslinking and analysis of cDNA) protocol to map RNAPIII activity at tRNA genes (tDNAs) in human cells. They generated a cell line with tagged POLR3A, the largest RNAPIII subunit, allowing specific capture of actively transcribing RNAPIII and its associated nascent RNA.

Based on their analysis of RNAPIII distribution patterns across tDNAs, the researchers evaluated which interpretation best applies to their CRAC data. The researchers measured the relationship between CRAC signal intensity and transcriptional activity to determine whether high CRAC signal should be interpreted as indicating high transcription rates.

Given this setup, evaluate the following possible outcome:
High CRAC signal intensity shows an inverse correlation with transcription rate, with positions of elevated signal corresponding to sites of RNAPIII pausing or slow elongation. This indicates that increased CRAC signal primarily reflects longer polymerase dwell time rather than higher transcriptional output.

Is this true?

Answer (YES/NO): YES